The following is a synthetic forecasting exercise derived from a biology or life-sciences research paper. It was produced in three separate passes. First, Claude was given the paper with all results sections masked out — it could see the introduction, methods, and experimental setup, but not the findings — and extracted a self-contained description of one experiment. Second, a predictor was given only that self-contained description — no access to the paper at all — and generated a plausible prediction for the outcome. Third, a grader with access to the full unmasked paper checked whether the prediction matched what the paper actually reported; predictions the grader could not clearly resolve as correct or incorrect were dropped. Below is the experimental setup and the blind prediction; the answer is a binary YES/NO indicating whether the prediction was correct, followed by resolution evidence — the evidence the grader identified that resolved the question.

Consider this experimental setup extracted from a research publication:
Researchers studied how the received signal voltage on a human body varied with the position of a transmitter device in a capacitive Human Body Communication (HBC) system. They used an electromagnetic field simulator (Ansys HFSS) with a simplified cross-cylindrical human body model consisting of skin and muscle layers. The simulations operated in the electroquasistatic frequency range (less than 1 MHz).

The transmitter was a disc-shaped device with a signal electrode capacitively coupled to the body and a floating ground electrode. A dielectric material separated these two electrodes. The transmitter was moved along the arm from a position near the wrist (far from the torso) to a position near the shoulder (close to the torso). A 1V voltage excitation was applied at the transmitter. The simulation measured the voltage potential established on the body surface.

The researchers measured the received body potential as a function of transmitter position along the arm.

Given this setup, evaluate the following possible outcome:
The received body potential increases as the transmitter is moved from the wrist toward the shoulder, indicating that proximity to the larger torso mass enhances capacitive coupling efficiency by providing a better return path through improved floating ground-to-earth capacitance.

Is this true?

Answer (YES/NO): NO